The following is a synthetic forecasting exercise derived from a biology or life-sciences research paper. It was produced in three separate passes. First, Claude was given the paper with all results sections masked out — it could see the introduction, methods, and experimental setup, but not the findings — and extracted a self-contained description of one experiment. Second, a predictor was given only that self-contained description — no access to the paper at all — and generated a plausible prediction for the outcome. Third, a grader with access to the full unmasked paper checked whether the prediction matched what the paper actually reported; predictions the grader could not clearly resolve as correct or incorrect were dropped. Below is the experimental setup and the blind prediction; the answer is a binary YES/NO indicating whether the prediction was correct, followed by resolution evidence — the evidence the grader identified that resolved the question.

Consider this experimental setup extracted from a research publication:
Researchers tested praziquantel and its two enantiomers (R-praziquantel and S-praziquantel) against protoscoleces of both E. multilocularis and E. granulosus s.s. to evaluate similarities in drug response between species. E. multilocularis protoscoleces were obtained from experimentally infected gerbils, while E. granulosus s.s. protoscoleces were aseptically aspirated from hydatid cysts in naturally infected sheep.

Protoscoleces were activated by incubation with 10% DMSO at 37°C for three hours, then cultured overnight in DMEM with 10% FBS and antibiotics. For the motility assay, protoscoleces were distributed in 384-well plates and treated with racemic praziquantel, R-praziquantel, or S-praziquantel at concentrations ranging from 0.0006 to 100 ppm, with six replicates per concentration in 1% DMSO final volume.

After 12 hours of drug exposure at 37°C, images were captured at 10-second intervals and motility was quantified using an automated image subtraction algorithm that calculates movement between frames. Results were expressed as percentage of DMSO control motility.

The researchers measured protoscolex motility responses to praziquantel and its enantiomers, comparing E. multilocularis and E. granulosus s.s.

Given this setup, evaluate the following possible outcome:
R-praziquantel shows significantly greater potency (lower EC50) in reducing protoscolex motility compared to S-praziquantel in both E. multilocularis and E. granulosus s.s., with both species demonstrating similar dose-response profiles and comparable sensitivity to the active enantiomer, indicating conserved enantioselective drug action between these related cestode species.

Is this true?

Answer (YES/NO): YES